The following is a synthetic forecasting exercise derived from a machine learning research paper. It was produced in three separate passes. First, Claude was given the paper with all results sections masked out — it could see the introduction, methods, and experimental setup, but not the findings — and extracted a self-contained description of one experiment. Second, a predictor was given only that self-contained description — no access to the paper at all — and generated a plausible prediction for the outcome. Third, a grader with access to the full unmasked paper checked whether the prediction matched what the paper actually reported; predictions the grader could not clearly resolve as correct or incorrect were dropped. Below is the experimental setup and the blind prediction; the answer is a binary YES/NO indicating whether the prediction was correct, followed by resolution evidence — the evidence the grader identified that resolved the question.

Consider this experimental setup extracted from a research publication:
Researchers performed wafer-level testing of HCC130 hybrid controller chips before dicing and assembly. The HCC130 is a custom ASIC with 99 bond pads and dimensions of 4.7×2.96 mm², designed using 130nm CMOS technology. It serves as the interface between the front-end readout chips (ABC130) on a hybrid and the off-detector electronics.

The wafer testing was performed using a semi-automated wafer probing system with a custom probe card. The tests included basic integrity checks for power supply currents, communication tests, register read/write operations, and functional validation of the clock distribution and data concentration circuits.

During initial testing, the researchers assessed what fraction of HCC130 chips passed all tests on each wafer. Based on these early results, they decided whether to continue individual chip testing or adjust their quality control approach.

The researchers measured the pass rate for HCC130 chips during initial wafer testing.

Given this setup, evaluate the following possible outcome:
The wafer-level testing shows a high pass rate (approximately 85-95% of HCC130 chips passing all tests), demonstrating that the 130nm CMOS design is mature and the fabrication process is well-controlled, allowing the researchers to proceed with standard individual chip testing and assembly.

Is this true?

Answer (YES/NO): NO